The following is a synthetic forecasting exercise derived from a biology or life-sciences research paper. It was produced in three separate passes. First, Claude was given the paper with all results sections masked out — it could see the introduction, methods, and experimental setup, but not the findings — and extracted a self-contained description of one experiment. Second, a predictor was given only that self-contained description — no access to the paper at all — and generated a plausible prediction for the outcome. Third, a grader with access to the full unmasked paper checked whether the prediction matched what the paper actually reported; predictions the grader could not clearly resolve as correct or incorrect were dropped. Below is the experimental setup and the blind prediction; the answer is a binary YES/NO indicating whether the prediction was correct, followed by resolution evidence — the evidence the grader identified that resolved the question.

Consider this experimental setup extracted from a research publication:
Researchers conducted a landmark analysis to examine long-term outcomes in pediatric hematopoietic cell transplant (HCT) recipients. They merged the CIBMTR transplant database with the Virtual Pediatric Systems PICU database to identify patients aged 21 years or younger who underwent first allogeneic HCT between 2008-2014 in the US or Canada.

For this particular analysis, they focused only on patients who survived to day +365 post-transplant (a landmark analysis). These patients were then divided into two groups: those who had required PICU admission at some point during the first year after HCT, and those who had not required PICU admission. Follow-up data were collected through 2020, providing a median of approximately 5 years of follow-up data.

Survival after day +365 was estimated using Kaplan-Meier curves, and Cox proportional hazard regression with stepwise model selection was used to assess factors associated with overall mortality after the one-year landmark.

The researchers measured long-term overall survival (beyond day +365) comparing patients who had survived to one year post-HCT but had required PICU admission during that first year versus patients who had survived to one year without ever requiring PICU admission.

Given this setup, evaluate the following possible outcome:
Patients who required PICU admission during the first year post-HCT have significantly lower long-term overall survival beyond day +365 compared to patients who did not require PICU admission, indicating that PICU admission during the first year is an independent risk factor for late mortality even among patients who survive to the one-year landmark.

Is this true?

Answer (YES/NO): YES